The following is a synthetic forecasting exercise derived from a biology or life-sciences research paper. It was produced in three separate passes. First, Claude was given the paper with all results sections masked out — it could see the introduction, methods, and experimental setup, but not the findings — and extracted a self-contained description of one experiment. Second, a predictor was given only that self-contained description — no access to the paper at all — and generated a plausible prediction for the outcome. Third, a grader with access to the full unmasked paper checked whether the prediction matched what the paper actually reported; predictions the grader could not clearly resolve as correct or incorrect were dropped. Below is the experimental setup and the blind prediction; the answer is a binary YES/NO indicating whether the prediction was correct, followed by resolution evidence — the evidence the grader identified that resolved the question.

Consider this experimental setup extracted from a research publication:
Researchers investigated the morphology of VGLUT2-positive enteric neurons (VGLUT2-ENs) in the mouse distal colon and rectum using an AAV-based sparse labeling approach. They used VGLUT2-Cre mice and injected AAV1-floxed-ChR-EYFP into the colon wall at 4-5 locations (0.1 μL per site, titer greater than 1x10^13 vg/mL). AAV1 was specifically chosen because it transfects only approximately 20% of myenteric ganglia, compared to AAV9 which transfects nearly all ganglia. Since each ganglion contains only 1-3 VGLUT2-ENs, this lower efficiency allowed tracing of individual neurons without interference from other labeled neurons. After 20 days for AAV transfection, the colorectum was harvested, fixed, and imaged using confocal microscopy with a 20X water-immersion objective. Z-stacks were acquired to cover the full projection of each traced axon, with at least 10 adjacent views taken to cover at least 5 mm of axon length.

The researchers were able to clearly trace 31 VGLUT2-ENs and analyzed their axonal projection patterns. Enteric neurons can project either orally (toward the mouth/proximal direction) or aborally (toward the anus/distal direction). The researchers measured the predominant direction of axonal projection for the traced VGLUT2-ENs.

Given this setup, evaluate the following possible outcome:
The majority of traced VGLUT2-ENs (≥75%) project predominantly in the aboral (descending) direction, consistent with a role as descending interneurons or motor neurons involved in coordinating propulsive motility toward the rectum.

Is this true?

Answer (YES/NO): NO